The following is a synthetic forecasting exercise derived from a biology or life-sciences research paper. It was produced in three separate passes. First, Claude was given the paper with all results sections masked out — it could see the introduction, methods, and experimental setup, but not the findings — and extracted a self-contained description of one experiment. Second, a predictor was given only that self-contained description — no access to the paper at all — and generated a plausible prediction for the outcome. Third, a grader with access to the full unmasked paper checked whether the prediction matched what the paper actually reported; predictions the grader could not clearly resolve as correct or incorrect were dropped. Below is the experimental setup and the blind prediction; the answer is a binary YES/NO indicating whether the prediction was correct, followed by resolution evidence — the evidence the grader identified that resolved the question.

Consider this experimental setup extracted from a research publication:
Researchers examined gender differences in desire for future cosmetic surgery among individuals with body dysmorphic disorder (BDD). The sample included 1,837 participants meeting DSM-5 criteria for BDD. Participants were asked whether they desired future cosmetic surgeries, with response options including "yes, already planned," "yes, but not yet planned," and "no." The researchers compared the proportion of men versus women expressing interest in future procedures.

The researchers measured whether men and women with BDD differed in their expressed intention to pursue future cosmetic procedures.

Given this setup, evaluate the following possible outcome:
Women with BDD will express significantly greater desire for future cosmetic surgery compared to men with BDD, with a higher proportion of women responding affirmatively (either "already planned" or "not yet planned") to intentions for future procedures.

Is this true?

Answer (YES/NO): YES